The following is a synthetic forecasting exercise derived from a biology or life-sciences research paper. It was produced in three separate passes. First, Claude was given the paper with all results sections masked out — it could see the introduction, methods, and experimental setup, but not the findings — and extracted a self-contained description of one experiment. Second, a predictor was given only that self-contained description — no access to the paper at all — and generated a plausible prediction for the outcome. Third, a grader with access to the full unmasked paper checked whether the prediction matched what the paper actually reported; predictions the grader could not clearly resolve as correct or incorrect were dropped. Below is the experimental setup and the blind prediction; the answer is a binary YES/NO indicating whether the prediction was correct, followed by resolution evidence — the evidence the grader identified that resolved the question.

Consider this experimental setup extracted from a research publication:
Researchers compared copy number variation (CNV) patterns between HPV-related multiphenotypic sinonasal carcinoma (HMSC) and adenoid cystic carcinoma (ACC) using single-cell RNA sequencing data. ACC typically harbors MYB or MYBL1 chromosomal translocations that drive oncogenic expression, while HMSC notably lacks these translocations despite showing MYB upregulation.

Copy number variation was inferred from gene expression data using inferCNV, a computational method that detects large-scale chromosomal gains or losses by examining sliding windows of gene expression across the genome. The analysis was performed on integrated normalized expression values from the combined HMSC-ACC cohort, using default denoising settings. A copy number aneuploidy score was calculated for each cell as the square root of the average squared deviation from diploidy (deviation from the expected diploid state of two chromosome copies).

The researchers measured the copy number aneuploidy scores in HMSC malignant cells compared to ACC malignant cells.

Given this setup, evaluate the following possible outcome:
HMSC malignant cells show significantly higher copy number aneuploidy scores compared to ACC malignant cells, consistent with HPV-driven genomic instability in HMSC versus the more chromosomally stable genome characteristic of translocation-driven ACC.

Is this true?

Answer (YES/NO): YES